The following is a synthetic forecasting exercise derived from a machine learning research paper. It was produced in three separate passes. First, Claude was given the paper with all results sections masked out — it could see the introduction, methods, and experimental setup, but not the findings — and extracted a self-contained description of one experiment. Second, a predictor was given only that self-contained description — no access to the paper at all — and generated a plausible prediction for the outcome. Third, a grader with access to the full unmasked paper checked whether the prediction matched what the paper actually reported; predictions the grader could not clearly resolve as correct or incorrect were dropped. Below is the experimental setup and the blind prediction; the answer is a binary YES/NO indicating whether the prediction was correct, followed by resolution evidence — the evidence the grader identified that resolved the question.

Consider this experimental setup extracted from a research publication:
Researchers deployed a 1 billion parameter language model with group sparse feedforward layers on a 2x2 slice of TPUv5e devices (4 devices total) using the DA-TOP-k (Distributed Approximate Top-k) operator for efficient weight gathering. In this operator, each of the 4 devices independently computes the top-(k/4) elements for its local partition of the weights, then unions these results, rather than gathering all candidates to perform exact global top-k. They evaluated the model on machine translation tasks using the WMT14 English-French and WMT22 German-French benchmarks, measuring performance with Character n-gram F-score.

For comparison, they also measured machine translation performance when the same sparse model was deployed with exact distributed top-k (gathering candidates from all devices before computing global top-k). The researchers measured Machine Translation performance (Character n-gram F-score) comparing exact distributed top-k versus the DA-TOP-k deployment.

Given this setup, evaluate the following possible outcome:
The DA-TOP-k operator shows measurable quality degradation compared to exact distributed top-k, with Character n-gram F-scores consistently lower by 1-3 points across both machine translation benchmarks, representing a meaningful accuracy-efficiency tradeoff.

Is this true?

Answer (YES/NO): NO